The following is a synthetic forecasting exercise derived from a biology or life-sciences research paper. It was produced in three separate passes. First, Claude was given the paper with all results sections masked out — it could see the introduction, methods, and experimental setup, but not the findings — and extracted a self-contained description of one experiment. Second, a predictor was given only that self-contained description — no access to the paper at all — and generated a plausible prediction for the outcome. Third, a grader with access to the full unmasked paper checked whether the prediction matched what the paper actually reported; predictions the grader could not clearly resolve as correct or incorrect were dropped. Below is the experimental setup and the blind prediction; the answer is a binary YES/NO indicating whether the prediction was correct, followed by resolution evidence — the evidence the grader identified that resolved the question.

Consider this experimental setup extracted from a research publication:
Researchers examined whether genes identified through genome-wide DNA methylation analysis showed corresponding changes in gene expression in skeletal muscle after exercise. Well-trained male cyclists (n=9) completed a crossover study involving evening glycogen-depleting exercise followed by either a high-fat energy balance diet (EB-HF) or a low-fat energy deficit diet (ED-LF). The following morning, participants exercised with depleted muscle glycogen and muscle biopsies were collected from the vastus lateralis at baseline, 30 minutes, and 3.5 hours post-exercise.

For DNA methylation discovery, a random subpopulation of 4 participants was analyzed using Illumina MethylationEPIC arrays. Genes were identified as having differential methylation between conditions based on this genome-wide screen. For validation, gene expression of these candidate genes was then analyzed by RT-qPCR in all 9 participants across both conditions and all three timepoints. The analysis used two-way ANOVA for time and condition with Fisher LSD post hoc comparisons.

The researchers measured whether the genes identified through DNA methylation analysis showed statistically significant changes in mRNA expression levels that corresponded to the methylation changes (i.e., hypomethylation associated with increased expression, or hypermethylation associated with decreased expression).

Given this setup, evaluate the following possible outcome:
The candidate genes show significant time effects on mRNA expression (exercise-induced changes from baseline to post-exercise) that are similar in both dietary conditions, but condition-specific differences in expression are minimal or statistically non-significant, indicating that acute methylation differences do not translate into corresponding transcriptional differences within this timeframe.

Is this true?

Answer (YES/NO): NO